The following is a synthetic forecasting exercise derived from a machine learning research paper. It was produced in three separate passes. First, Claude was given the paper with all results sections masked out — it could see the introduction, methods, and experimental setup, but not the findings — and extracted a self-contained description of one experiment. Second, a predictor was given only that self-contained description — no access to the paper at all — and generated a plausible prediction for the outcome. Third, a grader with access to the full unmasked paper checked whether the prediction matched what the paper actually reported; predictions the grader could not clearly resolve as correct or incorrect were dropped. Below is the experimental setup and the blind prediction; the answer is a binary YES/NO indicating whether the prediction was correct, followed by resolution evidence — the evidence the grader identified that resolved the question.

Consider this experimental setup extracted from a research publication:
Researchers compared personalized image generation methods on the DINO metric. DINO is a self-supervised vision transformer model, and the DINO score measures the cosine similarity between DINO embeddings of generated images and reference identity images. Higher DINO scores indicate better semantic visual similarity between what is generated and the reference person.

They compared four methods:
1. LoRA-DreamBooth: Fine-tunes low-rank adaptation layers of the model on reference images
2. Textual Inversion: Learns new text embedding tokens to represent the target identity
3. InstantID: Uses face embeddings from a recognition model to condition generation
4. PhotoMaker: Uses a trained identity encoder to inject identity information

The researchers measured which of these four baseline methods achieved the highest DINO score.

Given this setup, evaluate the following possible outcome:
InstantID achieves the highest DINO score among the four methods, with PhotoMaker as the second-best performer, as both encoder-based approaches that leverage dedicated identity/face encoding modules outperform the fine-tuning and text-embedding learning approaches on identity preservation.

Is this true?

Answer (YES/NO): NO